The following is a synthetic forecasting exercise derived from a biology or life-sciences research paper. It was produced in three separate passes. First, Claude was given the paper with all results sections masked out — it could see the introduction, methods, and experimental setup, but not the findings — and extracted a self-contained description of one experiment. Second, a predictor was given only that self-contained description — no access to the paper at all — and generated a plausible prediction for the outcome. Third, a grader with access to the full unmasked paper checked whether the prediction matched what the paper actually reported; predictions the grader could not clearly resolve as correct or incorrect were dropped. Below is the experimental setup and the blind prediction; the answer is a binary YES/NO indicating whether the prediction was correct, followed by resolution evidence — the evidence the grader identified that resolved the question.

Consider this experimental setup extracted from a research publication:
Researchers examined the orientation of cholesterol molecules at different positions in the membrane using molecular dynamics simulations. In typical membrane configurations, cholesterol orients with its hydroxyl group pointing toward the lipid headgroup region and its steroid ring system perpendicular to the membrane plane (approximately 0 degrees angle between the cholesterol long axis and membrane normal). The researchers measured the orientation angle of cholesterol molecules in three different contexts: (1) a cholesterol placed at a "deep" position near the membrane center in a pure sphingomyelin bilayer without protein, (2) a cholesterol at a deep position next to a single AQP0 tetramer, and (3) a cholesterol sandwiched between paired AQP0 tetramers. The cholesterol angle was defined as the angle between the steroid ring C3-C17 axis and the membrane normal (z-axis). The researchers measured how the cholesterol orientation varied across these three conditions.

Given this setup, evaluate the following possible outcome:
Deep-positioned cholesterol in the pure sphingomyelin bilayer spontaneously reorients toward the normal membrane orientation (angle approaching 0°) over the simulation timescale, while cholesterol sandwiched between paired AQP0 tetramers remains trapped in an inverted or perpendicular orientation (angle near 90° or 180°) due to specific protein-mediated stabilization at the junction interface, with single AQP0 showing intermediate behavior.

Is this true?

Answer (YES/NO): NO